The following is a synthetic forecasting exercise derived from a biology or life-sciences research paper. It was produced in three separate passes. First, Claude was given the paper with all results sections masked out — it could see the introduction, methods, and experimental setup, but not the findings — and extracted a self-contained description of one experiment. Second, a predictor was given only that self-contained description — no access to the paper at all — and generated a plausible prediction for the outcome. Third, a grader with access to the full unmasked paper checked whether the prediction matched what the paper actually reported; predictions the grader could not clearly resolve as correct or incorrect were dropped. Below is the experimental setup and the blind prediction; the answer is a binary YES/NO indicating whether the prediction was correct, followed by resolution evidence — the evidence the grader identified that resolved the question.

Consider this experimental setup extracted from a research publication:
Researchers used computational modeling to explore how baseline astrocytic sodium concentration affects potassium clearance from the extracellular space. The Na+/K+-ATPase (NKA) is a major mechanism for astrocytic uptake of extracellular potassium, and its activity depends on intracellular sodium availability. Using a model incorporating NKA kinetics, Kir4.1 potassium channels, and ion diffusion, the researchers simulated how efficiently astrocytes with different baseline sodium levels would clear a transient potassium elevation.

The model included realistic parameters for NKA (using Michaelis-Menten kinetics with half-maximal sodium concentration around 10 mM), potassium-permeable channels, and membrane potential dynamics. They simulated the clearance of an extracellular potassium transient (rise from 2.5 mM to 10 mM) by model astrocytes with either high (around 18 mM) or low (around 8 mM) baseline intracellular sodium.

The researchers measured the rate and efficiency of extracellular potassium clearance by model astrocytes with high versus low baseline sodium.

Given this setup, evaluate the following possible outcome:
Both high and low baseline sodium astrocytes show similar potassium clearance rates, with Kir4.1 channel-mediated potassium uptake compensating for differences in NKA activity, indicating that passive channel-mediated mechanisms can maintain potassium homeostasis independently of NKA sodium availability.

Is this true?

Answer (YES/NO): NO